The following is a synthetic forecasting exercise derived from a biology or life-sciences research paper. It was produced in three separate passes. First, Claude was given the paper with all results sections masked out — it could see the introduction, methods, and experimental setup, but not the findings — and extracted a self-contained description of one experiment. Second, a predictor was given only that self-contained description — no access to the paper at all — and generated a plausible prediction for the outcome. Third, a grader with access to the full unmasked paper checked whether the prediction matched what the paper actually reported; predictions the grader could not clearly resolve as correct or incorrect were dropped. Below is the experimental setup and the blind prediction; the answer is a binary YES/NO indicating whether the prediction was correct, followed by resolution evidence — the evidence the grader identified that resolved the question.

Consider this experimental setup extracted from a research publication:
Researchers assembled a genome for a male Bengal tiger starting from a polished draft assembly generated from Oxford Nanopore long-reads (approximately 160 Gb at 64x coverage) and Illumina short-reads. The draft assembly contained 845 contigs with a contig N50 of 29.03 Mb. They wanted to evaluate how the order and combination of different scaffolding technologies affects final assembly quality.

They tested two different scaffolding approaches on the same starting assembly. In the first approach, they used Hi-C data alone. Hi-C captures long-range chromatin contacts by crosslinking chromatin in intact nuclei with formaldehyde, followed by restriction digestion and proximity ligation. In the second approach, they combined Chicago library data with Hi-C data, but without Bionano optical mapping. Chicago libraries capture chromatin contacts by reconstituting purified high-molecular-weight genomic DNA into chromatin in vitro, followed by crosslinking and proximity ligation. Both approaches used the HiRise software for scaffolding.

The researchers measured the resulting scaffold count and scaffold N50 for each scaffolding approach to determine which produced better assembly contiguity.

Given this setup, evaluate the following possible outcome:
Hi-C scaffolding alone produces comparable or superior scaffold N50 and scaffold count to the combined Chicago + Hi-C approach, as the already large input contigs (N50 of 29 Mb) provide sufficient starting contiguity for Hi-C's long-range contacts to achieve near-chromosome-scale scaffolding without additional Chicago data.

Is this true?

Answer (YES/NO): YES